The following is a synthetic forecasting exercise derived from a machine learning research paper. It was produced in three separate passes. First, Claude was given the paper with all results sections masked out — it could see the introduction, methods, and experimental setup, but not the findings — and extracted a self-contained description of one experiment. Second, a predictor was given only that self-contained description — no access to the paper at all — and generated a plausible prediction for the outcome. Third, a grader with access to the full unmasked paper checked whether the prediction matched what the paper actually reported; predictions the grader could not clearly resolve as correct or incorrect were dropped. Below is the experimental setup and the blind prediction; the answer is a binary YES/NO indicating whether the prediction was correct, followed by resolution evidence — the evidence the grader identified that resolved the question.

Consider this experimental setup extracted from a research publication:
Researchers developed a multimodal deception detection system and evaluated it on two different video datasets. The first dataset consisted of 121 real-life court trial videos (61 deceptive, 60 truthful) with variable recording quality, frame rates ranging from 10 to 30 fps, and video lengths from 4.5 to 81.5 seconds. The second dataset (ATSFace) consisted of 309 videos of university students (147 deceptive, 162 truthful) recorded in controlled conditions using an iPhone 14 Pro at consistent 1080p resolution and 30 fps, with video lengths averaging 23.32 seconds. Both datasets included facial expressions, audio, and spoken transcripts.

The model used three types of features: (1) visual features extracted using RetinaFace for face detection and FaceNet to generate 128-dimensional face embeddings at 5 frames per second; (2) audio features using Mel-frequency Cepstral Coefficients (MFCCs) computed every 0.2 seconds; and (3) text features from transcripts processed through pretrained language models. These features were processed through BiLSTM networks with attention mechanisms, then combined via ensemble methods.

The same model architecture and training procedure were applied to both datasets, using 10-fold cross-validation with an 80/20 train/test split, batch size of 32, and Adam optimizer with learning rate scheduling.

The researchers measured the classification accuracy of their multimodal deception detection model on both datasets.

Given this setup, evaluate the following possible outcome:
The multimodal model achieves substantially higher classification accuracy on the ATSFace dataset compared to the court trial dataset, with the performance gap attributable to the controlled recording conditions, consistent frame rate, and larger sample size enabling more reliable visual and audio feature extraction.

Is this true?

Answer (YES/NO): NO